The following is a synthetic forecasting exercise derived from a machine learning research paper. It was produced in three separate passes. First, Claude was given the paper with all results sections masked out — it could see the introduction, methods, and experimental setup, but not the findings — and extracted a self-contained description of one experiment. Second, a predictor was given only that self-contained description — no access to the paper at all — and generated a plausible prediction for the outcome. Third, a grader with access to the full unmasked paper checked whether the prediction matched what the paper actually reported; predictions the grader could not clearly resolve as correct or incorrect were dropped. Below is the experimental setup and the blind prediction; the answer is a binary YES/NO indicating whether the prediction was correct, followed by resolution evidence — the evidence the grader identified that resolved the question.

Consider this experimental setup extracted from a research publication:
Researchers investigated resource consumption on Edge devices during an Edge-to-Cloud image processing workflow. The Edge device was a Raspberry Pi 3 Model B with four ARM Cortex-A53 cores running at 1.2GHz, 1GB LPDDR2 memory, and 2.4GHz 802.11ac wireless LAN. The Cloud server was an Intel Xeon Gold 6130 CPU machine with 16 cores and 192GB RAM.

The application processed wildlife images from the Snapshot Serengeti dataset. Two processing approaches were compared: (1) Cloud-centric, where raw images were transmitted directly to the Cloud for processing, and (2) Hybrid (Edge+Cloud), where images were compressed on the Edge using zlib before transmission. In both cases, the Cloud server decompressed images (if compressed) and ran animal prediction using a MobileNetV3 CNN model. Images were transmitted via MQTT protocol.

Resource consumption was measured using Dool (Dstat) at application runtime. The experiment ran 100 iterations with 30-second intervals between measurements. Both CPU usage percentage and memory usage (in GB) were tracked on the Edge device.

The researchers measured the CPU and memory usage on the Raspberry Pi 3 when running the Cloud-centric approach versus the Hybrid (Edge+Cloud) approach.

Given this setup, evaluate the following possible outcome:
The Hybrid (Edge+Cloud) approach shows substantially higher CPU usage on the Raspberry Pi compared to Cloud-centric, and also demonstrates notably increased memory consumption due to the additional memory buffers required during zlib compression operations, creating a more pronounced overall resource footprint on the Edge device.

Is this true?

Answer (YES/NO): NO